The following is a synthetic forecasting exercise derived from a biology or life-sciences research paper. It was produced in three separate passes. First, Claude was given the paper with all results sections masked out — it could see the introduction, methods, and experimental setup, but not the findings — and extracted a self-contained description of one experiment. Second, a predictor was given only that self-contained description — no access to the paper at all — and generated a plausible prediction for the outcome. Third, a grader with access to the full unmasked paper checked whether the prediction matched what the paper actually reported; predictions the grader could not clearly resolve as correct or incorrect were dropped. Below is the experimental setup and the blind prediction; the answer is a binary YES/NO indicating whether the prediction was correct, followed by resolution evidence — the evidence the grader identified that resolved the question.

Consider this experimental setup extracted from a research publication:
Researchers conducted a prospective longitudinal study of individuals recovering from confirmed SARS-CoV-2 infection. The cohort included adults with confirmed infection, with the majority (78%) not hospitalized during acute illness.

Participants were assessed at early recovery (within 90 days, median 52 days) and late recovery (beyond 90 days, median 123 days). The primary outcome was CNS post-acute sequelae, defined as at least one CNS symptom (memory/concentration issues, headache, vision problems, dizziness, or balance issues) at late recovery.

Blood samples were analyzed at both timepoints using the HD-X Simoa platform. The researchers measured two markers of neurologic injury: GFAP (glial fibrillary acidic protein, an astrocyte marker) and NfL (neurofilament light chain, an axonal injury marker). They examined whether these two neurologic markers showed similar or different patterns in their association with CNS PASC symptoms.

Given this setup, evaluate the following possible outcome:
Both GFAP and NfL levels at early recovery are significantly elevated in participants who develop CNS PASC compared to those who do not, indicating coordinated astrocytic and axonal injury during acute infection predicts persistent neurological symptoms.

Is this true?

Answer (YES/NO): NO